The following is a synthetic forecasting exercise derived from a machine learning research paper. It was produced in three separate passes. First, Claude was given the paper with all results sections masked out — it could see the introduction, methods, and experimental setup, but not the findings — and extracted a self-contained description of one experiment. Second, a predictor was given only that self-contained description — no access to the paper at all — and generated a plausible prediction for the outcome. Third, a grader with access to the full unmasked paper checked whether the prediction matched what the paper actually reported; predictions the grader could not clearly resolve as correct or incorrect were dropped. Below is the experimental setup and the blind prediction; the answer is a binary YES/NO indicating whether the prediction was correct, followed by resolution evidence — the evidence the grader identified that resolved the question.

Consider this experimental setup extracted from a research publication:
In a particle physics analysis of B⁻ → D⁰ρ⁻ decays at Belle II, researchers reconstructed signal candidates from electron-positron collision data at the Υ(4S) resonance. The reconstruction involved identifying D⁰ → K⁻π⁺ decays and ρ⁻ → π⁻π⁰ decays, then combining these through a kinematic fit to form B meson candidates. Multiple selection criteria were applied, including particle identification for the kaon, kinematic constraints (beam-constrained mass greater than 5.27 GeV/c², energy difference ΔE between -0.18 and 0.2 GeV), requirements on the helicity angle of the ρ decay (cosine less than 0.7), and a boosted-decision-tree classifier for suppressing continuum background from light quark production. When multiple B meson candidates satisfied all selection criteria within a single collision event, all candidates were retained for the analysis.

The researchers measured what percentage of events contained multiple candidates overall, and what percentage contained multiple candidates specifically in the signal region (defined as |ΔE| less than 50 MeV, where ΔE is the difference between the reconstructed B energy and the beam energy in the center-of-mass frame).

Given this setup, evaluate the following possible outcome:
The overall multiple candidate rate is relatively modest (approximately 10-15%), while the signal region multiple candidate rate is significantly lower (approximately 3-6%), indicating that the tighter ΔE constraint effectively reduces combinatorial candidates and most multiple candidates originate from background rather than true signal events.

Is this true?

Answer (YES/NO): NO